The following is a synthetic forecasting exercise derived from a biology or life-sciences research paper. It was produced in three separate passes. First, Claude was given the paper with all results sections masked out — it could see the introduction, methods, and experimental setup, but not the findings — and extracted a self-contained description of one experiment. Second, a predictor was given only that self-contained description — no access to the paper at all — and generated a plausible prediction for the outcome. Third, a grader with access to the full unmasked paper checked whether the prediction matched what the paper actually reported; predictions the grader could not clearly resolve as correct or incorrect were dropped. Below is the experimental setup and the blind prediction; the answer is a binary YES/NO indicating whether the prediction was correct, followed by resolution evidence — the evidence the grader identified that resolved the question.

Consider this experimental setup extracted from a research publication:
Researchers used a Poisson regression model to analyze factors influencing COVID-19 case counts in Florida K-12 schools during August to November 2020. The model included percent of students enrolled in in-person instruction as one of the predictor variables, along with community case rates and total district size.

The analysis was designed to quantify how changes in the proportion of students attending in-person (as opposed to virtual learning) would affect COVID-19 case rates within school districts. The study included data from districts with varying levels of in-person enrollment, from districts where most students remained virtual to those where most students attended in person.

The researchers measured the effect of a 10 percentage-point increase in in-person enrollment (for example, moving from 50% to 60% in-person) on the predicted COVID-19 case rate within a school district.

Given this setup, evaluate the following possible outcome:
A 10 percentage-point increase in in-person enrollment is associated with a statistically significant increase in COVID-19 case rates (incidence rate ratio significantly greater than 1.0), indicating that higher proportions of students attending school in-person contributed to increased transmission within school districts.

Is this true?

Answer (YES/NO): YES